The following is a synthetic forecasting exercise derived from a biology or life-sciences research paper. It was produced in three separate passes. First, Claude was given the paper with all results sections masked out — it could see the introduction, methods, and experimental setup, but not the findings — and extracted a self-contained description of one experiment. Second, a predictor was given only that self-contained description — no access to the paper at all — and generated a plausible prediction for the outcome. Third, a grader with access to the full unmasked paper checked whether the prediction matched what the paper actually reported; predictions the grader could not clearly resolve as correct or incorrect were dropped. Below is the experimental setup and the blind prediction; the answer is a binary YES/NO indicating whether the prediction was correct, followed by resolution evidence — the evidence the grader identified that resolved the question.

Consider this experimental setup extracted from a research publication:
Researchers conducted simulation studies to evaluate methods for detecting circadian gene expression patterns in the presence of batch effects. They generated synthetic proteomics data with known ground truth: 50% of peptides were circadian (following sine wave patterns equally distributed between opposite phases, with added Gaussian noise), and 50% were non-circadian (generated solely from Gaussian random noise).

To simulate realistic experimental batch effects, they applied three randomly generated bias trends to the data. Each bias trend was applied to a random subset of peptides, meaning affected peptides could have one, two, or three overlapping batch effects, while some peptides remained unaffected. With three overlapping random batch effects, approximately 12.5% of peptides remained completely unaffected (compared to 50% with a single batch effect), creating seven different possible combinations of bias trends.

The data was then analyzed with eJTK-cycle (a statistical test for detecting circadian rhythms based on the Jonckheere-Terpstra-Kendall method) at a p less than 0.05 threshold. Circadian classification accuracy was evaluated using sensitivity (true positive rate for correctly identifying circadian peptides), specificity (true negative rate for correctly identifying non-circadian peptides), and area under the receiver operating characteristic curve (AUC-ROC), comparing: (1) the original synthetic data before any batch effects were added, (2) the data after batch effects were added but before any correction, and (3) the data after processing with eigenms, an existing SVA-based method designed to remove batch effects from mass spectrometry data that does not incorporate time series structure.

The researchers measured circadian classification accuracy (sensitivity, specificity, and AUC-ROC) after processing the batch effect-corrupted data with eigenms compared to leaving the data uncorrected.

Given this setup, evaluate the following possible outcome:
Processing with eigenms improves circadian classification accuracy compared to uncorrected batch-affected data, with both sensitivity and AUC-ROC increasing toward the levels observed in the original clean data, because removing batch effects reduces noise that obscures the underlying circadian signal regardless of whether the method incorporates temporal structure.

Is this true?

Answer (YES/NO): NO